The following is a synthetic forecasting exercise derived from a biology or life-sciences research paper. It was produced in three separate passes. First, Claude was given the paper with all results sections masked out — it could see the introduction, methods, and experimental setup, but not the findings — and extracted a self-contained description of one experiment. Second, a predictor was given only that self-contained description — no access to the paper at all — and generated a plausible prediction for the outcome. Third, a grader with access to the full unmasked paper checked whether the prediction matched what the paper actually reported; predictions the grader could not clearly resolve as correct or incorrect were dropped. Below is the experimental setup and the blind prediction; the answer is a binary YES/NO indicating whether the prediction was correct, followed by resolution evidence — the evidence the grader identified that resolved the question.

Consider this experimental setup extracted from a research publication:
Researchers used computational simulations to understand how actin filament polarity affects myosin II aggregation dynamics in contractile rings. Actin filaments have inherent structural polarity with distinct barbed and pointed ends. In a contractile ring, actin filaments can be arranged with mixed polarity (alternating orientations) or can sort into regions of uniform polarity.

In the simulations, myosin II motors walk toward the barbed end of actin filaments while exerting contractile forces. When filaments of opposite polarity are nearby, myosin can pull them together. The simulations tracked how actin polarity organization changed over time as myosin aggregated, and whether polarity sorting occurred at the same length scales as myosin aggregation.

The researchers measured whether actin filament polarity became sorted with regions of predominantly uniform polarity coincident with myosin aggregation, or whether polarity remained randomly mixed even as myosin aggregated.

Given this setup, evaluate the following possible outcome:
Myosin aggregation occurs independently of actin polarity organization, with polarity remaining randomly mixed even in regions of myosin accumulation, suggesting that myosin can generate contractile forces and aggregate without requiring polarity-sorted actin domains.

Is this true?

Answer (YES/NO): NO